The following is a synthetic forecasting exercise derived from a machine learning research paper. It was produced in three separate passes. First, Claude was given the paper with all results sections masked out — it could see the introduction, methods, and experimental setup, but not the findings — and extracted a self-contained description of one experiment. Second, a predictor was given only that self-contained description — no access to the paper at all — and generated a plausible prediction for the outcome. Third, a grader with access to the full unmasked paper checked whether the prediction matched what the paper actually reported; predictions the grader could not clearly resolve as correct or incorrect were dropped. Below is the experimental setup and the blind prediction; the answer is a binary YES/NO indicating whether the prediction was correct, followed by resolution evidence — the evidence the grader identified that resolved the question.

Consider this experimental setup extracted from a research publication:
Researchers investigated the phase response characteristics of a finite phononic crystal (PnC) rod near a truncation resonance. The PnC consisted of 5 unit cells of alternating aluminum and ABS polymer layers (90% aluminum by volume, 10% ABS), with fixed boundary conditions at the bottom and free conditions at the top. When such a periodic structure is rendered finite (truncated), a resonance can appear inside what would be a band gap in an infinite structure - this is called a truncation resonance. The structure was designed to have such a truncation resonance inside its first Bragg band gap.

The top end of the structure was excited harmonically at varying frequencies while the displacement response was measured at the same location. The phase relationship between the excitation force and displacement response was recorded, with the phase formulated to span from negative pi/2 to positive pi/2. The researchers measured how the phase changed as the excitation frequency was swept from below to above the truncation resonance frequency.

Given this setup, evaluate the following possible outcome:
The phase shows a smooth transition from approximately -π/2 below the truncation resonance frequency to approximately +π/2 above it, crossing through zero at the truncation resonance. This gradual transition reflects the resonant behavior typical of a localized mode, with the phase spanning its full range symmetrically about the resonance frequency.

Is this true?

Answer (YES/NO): NO